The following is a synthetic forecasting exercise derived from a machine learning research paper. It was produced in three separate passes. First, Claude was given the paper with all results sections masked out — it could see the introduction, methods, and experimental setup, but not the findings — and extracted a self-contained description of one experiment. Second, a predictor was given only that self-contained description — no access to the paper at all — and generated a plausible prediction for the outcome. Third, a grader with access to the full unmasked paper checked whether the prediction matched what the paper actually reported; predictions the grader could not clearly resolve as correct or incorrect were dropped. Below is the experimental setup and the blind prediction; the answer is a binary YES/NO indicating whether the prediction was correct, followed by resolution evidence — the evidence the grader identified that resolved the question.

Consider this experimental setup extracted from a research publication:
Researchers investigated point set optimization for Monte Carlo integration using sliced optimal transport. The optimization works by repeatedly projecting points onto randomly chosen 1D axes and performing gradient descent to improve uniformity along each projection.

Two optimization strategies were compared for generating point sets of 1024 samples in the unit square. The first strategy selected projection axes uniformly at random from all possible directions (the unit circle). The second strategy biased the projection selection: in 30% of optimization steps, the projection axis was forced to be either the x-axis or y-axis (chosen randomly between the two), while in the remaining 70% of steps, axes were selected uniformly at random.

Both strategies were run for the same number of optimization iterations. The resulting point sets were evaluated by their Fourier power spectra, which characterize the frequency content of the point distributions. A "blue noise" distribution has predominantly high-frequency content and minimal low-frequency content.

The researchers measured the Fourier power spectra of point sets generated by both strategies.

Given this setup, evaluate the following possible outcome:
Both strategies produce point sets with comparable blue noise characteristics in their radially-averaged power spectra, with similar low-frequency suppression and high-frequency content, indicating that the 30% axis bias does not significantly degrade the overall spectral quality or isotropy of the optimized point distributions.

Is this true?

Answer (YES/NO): NO